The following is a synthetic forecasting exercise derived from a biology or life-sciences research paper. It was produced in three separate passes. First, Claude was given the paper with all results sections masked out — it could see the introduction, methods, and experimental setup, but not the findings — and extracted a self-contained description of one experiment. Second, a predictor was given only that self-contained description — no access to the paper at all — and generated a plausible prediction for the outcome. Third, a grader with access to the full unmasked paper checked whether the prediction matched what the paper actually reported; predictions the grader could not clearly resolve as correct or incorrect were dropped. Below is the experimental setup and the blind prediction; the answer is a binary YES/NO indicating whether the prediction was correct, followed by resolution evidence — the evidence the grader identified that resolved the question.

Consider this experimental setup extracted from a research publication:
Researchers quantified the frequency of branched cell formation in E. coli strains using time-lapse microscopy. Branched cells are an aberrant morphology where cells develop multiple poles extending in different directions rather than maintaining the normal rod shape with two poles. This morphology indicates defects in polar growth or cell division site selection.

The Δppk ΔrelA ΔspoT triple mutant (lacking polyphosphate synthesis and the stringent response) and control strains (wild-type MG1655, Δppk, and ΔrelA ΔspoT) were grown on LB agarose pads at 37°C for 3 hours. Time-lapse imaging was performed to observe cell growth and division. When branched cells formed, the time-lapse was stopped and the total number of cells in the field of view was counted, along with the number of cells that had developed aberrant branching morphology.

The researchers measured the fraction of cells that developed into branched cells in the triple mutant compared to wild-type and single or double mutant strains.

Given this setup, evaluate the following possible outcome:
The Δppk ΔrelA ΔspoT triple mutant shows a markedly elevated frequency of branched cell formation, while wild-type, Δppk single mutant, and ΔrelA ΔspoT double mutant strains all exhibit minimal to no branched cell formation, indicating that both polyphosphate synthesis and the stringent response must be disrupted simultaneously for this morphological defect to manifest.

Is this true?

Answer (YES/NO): YES